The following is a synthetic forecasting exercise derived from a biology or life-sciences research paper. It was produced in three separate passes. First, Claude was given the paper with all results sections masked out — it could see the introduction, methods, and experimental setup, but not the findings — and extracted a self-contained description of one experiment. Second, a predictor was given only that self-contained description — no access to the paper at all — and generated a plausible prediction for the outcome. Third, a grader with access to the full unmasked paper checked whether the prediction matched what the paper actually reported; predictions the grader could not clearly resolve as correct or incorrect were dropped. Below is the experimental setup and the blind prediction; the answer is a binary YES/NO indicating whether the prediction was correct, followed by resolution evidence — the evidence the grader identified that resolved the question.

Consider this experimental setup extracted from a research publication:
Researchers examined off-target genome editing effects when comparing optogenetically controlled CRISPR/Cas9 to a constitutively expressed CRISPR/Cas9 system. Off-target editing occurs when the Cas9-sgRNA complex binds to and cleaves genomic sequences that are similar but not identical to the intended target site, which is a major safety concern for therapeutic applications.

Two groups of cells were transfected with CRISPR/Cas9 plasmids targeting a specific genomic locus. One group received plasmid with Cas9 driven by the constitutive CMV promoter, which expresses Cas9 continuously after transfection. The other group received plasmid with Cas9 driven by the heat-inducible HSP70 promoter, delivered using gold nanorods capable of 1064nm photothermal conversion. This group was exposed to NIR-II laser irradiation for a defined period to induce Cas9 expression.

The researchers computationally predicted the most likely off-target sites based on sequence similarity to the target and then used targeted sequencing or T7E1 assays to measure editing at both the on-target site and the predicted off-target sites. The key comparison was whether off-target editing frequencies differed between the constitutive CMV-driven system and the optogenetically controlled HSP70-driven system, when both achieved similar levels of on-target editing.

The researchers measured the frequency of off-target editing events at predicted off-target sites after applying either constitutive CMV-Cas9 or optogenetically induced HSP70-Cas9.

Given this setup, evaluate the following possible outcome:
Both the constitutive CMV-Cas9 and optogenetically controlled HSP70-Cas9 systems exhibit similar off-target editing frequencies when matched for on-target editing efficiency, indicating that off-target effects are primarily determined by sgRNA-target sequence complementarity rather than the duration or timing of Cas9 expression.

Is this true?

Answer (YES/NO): NO